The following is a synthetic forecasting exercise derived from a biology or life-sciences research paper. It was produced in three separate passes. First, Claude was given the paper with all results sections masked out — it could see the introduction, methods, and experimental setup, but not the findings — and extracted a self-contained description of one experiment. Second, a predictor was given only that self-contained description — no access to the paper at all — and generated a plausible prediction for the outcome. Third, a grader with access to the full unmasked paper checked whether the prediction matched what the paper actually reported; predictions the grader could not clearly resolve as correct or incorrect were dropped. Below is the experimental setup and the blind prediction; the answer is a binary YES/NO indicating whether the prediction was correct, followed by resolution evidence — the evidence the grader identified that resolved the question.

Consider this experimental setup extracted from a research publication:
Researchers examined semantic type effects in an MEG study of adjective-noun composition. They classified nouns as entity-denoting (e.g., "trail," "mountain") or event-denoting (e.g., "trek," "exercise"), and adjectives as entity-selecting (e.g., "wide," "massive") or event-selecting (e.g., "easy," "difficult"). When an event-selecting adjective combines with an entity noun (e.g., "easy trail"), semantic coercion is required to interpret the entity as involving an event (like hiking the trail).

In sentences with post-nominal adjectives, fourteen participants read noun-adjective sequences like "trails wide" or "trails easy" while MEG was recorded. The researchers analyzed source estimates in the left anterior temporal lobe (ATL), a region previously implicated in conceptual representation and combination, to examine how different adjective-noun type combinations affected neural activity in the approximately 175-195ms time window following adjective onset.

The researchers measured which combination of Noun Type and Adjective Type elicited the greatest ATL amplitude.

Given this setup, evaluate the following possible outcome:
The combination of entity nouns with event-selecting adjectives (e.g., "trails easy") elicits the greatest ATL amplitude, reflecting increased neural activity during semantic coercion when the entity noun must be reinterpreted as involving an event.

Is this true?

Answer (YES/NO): NO